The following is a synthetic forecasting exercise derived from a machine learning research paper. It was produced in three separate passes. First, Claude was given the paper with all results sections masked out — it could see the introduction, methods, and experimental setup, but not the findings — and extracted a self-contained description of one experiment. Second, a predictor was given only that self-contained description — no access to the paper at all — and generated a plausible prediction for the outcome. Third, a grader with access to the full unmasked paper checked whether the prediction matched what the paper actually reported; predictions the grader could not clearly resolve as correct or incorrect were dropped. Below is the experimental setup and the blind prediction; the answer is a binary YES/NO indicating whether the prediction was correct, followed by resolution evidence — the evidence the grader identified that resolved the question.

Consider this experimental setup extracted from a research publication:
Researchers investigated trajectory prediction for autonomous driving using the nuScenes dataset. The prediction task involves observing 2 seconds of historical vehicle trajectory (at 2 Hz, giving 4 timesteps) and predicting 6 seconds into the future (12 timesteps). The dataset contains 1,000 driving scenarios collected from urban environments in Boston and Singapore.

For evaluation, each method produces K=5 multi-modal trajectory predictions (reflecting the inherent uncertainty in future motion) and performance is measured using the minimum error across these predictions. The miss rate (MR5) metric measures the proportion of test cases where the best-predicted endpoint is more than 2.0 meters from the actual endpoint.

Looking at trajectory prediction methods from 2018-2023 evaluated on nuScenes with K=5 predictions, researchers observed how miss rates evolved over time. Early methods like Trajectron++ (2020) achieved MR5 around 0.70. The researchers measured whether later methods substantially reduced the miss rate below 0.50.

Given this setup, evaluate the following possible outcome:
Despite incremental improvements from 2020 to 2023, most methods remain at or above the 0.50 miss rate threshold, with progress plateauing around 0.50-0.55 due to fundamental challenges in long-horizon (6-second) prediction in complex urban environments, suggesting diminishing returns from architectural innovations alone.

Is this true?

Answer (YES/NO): NO